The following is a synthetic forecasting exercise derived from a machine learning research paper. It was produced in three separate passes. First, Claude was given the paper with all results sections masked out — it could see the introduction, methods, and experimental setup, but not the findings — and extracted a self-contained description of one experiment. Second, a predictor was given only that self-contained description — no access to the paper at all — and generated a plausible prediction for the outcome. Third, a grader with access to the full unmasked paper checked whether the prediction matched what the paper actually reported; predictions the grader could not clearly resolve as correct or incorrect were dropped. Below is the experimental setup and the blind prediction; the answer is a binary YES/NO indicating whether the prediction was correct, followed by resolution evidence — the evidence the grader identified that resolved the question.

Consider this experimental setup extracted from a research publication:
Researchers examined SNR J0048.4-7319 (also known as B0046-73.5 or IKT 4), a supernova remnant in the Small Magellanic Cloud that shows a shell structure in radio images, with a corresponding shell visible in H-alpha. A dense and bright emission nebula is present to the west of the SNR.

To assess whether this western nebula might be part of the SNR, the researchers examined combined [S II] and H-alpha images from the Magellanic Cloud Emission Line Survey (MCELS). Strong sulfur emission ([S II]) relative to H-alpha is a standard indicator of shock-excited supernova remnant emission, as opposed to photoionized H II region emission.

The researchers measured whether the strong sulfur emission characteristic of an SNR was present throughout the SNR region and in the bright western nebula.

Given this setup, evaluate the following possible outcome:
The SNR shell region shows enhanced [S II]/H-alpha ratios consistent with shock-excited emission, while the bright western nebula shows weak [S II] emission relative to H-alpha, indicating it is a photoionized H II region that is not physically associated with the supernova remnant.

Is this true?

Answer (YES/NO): YES